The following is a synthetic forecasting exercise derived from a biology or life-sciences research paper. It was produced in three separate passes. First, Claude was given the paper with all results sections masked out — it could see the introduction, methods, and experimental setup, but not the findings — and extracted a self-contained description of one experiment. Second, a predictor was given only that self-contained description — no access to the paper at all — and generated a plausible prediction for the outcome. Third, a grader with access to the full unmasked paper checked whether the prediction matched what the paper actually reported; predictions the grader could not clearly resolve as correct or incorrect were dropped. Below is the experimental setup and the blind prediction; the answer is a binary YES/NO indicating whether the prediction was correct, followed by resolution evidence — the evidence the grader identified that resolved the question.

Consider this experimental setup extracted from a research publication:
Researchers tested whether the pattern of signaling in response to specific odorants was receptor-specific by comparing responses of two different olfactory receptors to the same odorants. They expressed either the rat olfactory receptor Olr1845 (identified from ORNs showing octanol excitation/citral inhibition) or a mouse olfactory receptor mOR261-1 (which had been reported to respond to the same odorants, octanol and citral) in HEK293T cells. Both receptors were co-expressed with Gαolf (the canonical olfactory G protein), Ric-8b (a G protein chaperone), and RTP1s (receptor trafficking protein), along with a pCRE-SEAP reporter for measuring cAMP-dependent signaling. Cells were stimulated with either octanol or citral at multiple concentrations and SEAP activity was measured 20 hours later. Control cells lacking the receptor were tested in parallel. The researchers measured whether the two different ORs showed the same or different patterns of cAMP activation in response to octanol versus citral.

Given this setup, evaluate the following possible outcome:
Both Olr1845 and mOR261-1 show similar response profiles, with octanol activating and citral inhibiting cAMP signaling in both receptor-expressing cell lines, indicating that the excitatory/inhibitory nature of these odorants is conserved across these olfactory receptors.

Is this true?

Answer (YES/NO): NO